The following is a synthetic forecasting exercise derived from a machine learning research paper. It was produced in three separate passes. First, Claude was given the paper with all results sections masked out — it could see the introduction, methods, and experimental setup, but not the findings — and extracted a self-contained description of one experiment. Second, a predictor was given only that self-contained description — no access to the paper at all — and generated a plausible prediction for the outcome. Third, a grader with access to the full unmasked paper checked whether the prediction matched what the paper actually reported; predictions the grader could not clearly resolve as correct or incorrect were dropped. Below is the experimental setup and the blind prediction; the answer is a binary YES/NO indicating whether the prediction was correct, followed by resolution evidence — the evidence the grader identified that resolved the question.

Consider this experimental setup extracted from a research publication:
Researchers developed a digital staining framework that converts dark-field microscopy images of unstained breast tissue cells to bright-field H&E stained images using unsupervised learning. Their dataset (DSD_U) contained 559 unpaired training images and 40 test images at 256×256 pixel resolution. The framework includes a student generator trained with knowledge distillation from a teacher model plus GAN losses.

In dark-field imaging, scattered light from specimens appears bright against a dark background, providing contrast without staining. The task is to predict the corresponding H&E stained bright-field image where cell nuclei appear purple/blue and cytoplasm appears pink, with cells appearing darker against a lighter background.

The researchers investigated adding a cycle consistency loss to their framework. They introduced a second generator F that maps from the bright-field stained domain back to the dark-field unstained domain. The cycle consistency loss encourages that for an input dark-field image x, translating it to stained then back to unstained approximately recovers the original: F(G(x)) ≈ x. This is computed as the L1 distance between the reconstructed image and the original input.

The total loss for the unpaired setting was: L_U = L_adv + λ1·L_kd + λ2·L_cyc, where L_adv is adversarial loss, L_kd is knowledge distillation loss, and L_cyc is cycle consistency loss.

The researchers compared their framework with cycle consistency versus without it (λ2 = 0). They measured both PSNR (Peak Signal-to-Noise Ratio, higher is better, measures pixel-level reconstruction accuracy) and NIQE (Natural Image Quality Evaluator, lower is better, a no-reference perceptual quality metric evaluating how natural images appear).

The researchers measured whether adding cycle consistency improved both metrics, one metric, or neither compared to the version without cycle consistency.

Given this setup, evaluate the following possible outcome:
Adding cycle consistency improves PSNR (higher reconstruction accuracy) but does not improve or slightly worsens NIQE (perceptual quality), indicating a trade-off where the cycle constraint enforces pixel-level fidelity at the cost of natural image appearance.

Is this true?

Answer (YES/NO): NO